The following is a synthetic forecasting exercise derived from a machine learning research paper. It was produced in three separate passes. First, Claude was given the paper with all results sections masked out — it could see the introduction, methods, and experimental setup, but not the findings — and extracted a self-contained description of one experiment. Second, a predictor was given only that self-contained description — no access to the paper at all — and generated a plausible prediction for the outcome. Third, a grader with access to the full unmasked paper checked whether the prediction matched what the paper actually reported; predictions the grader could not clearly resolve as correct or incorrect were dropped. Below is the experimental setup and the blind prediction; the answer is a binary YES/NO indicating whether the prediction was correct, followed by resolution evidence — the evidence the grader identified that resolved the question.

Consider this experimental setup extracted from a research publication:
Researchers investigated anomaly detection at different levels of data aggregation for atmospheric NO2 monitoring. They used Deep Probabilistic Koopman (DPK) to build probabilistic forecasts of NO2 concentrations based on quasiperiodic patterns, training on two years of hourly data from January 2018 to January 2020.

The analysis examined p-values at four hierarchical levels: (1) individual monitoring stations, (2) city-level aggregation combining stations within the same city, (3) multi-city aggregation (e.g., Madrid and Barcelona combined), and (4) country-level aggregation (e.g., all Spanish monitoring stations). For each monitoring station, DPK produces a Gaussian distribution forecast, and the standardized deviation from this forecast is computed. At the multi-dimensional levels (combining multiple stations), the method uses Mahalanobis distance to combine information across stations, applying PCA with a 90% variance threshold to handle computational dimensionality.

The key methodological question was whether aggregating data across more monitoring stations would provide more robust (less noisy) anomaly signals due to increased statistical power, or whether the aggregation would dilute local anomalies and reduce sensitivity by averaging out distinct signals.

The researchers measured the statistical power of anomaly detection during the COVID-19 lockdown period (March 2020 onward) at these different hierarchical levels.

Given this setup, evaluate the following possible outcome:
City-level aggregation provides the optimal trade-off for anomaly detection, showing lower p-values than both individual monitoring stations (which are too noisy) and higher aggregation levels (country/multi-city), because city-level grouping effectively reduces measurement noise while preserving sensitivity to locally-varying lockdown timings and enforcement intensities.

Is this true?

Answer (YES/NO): NO